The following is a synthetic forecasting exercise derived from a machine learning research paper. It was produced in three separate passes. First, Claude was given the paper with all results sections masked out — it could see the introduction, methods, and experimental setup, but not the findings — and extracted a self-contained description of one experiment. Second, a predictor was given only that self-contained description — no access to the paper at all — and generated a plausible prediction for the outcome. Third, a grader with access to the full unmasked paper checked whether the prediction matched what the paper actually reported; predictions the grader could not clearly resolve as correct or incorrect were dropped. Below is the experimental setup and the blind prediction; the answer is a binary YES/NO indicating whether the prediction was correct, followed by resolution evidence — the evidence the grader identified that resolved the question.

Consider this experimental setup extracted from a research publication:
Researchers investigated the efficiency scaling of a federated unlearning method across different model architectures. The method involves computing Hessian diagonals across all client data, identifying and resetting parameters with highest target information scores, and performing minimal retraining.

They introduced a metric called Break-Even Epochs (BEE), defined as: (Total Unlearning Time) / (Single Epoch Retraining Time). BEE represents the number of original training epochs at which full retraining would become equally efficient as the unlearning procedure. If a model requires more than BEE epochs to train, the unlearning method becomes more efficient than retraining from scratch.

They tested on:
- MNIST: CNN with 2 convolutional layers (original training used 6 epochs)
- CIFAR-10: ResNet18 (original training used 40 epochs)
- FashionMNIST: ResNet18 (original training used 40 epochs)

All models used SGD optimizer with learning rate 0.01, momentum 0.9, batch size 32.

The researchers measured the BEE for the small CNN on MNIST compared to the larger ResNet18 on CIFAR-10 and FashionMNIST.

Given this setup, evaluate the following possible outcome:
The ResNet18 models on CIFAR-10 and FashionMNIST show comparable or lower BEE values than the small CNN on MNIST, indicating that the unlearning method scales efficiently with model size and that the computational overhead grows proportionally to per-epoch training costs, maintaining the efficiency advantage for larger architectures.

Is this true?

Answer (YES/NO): NO